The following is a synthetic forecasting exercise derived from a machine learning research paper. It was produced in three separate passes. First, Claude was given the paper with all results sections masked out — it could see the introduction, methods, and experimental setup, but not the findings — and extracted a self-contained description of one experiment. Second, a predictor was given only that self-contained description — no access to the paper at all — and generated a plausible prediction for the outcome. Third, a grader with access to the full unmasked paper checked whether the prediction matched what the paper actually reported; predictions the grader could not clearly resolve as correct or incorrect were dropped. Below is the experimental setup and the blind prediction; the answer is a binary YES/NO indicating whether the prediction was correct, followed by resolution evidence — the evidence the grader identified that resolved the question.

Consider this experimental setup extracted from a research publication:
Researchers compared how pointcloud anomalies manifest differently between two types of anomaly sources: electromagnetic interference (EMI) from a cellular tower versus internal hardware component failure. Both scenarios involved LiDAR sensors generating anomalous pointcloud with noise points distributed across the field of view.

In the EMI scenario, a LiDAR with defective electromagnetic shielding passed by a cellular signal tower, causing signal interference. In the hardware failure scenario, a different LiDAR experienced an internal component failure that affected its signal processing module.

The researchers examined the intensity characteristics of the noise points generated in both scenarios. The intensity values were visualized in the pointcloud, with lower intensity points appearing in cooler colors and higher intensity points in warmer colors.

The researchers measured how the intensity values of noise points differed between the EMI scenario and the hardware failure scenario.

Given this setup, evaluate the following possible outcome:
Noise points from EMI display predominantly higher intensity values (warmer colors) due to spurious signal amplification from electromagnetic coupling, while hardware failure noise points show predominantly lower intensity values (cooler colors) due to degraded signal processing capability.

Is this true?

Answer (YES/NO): NO